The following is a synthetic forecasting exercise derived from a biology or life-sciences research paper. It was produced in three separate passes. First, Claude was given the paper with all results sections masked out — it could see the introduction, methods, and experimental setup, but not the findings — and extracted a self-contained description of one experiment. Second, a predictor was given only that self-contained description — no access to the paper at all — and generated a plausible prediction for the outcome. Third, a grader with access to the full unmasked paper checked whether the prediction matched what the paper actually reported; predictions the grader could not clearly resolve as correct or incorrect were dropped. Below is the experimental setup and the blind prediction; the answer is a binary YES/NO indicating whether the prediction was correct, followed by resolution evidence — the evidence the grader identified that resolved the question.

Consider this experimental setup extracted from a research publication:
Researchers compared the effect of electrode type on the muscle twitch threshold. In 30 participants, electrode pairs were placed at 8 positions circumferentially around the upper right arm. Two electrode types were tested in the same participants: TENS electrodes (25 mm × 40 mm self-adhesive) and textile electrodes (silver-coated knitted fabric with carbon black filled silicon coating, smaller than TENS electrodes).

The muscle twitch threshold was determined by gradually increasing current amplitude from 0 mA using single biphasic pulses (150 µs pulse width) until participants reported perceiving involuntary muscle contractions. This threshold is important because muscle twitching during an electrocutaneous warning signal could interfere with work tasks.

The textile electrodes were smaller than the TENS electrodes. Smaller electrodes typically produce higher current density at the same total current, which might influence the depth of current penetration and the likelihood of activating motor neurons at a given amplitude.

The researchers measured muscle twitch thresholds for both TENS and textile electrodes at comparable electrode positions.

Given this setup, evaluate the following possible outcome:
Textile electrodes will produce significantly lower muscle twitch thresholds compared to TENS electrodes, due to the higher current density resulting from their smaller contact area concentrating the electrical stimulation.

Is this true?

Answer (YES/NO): NO